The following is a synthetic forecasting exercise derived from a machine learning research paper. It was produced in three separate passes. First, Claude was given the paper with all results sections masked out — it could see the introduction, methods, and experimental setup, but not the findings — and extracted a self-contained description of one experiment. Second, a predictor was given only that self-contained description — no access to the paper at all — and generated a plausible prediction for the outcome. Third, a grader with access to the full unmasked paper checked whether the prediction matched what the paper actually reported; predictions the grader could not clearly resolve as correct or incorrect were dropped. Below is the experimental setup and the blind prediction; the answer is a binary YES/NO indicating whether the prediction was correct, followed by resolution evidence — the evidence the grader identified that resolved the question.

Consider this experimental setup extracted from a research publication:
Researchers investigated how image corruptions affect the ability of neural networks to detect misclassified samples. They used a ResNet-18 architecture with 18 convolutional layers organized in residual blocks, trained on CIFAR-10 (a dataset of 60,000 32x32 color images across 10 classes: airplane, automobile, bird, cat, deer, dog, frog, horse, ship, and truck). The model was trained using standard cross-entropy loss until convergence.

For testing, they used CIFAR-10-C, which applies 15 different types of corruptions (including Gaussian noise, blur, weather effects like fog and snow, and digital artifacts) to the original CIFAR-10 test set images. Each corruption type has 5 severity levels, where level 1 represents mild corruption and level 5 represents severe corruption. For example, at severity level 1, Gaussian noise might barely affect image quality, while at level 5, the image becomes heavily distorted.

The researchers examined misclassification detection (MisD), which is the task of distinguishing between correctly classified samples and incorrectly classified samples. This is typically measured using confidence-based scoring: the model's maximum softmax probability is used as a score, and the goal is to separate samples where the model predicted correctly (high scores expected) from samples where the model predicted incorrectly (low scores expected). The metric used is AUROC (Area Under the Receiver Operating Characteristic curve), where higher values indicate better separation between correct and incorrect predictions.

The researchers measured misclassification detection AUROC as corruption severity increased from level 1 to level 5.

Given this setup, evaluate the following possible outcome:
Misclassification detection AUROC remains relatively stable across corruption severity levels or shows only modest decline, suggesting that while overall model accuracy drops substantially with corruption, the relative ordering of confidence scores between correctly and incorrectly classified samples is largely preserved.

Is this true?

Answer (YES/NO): NO